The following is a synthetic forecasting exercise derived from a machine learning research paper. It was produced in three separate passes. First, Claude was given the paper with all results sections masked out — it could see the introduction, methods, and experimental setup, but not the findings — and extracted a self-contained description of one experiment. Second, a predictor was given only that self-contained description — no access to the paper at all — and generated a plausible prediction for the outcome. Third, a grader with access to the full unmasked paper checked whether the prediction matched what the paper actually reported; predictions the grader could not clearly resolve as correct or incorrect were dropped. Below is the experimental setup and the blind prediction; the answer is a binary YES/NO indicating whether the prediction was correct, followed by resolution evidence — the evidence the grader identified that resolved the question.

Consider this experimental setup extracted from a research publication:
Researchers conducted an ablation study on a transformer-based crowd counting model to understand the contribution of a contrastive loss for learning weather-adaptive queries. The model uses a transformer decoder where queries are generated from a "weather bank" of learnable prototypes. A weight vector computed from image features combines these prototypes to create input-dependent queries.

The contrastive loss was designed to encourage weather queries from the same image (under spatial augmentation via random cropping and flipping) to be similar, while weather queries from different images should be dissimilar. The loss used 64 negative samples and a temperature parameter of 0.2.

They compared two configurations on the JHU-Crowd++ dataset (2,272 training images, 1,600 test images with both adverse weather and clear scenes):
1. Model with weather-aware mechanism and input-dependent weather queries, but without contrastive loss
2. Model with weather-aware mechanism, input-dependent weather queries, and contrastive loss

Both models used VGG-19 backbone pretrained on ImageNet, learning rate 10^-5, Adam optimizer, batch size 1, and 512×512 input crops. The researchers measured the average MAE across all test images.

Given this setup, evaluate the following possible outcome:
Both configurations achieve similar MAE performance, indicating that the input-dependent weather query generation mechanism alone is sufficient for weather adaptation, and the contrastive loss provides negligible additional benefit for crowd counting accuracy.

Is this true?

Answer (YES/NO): NO